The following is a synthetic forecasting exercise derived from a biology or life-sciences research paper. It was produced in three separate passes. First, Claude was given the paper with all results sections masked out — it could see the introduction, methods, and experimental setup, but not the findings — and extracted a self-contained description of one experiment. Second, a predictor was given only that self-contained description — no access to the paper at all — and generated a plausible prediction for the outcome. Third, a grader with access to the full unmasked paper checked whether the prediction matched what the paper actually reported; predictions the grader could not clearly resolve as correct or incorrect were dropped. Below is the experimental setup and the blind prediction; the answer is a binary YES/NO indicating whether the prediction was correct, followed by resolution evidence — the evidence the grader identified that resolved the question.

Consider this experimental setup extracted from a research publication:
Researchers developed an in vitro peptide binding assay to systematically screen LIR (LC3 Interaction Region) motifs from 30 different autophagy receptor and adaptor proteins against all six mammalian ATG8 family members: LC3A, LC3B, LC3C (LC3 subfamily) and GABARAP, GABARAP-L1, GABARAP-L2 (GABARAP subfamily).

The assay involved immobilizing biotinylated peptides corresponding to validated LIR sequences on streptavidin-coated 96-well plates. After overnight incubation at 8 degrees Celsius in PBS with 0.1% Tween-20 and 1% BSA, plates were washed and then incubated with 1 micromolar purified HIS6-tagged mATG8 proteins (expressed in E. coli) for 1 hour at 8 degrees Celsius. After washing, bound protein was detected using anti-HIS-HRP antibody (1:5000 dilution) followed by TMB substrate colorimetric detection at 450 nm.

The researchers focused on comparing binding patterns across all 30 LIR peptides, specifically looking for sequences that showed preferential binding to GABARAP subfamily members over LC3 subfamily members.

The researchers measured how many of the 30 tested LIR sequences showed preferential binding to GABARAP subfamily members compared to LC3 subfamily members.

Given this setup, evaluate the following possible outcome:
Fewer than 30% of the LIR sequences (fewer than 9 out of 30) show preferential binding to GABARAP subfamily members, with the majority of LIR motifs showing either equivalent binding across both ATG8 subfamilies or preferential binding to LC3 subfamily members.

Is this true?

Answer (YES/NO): NO